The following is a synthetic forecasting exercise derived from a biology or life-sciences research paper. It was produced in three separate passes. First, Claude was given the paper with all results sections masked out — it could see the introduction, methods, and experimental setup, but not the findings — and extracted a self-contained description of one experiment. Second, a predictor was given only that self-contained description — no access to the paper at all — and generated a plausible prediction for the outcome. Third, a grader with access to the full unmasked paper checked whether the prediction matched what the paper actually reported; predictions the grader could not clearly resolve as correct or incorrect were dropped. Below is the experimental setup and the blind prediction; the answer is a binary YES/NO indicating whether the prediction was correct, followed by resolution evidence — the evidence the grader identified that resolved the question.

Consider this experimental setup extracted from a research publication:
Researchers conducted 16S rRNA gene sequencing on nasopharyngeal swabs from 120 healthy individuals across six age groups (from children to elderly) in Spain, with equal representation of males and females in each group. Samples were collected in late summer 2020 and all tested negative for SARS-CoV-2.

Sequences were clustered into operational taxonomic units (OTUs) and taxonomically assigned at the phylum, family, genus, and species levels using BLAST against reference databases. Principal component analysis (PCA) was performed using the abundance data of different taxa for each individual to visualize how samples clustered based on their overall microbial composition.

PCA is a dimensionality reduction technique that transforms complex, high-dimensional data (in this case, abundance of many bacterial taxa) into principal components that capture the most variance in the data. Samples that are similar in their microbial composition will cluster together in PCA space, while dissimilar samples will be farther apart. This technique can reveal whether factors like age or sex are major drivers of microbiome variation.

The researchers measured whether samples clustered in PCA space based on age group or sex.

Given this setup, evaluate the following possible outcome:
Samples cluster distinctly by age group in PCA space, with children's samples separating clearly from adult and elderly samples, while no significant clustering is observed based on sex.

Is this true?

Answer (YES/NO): NO